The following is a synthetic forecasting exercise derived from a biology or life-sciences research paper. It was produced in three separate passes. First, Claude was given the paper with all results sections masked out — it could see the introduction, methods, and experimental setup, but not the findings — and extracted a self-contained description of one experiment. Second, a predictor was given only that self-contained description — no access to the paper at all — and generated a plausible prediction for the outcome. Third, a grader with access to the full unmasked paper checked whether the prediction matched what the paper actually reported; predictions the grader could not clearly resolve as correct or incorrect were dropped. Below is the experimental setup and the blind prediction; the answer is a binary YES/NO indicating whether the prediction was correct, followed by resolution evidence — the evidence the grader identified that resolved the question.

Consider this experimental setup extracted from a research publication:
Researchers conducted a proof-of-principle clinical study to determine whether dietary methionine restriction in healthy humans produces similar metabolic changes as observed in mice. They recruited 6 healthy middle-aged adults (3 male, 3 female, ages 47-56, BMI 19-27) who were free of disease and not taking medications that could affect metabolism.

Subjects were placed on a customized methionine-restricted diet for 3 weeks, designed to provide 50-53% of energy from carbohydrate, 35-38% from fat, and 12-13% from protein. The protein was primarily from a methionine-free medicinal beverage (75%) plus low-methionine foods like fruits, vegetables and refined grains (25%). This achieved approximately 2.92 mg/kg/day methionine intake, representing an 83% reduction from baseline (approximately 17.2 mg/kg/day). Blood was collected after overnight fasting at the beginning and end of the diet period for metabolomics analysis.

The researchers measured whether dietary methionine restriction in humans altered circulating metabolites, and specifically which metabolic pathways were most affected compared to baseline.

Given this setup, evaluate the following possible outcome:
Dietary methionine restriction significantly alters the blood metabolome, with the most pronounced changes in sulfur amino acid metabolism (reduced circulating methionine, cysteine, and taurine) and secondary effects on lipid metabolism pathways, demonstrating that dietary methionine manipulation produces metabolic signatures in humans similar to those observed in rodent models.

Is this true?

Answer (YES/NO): NO